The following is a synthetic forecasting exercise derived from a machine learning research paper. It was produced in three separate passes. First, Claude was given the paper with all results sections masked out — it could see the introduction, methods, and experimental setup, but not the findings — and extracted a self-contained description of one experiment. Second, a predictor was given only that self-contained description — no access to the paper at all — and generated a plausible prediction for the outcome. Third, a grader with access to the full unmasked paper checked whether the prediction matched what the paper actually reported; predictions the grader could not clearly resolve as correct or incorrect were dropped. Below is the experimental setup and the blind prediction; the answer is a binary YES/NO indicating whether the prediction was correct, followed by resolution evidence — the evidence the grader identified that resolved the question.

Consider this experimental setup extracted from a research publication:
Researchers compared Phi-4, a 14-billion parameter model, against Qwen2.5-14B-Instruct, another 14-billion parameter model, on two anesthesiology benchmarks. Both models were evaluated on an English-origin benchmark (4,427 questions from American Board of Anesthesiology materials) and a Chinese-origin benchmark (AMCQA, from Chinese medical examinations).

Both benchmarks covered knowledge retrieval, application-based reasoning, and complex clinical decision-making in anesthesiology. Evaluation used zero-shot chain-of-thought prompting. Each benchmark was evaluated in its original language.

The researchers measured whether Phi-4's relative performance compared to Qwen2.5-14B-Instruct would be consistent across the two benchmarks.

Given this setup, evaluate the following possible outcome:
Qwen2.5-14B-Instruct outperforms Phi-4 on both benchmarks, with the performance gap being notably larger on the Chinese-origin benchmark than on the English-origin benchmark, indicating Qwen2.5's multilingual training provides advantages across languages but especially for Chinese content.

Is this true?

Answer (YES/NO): NO